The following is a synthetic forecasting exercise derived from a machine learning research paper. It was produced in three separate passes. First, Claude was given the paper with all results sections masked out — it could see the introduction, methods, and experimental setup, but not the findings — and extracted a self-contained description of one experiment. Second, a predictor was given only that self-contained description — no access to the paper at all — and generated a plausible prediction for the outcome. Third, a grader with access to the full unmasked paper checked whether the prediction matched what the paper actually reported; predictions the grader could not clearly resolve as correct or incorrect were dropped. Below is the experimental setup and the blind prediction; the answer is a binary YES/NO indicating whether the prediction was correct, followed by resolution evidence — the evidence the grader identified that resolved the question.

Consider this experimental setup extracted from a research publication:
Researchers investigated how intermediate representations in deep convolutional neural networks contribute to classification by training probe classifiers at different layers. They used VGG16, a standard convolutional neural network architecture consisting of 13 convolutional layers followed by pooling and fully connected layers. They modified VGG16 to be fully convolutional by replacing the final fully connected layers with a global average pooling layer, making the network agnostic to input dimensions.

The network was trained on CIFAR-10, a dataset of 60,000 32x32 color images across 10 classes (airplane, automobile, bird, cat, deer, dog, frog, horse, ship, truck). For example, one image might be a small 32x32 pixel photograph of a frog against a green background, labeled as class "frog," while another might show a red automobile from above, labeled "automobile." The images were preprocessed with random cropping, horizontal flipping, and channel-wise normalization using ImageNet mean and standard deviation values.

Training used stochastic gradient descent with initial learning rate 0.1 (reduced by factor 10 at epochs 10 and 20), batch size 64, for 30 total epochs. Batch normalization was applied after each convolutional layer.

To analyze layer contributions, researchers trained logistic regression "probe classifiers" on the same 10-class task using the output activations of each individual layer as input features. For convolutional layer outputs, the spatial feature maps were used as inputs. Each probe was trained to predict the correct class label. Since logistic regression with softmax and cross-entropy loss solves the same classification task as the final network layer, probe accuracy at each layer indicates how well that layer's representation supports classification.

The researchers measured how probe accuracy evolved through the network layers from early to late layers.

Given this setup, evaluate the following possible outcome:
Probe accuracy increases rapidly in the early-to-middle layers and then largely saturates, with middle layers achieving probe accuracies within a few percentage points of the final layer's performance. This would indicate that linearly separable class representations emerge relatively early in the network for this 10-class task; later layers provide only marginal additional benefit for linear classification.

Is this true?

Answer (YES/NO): YES